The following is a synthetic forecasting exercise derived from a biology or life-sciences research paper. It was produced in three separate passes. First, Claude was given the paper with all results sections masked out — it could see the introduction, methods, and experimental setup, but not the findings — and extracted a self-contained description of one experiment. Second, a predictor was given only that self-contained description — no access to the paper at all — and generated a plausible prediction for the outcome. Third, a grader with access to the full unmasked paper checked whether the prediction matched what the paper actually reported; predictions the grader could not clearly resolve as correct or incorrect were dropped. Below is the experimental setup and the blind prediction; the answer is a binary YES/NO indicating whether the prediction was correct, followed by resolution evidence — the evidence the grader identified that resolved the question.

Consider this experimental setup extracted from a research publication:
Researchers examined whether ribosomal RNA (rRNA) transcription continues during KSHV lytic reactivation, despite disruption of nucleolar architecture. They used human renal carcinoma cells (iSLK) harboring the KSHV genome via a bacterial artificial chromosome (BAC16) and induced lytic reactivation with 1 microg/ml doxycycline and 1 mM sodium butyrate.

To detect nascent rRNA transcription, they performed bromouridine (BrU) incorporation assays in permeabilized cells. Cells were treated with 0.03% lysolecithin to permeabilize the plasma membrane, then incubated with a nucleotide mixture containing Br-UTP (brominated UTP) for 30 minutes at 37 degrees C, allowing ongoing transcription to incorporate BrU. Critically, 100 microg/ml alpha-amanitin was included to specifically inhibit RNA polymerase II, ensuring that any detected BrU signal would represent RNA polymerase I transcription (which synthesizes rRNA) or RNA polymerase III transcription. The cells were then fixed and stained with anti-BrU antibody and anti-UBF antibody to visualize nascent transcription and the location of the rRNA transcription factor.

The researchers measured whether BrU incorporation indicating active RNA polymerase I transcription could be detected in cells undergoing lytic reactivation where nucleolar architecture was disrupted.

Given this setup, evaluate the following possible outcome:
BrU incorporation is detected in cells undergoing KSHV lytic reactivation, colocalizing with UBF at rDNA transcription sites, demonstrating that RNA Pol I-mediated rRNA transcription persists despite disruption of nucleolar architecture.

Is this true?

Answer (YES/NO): NO